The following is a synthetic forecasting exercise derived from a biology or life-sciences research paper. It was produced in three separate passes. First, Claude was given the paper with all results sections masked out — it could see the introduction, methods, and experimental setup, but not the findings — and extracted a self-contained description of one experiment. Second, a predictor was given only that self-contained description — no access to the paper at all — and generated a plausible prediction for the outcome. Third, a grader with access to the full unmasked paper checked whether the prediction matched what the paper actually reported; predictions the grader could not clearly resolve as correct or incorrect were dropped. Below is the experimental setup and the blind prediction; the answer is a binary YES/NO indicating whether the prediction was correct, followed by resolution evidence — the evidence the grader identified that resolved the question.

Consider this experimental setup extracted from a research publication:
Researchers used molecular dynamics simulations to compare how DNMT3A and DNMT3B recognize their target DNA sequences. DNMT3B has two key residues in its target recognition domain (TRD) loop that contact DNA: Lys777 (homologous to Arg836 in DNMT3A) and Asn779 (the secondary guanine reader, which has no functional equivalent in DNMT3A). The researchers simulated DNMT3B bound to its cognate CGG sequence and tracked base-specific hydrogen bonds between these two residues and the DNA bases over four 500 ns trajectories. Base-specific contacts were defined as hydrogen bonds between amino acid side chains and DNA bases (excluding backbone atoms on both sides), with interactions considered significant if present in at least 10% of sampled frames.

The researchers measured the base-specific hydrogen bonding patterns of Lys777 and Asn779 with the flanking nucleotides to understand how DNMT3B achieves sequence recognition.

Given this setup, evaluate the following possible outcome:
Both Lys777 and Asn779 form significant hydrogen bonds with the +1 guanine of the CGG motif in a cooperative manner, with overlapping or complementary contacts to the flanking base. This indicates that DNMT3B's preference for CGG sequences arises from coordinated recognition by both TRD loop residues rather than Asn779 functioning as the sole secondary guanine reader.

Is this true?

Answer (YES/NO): YES